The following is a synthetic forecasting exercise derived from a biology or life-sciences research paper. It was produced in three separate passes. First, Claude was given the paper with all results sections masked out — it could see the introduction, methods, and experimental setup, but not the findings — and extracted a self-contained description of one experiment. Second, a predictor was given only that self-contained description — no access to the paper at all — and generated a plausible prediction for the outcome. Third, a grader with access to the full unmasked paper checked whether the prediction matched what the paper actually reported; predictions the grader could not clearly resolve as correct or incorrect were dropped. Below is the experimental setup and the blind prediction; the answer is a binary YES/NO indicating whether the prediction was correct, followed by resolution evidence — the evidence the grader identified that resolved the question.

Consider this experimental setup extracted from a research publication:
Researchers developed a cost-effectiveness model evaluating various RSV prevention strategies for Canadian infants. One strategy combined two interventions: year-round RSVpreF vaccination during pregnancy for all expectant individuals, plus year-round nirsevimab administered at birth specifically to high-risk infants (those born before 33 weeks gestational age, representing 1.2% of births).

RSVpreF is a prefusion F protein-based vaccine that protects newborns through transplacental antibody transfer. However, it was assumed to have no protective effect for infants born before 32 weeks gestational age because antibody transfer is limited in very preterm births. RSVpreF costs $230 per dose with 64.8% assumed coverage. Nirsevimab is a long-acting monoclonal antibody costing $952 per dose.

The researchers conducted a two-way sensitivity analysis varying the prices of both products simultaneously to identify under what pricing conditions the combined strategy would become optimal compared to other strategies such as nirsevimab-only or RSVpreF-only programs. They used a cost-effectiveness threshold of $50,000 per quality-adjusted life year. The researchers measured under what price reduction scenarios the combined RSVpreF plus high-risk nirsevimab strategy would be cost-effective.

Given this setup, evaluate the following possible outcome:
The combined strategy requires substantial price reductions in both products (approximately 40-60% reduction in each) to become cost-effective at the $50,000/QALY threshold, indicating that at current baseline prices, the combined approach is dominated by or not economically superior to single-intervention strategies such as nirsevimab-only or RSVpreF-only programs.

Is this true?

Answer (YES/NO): NO